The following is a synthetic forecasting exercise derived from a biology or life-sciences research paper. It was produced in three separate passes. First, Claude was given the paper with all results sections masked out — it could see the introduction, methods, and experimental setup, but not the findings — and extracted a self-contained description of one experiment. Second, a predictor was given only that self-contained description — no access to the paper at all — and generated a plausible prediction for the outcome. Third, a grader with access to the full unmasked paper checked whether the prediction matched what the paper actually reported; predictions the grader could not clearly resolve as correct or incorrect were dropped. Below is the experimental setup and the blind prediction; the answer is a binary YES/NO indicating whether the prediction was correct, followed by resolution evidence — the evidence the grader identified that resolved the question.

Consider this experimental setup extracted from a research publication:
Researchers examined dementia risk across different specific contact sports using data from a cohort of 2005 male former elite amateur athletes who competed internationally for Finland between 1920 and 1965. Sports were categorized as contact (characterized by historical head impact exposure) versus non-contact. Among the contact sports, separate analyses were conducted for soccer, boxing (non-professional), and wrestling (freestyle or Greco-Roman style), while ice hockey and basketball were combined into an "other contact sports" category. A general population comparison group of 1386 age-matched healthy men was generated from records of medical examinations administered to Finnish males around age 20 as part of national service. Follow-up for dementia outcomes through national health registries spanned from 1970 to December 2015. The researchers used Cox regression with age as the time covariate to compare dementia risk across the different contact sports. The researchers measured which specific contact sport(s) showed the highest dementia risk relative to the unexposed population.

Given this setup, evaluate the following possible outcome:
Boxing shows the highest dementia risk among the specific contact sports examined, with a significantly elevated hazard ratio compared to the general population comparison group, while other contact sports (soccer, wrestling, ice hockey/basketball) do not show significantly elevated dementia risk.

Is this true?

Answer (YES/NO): YES